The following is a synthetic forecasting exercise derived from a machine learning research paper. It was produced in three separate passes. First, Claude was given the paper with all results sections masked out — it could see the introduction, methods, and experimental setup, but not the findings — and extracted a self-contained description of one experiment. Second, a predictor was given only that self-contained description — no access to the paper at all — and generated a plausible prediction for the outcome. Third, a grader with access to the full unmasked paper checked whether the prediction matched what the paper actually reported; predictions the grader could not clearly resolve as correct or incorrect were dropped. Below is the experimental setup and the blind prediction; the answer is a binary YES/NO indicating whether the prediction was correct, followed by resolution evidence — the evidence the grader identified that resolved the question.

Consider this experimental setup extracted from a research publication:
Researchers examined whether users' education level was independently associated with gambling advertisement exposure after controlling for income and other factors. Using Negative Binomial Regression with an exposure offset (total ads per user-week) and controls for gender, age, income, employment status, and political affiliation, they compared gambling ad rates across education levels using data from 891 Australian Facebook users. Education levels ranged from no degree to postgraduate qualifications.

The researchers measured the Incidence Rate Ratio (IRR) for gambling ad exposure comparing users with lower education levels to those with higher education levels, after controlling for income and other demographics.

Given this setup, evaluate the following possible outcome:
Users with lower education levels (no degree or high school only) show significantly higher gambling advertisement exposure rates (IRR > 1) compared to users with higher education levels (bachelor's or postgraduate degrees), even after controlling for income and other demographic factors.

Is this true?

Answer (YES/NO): YES